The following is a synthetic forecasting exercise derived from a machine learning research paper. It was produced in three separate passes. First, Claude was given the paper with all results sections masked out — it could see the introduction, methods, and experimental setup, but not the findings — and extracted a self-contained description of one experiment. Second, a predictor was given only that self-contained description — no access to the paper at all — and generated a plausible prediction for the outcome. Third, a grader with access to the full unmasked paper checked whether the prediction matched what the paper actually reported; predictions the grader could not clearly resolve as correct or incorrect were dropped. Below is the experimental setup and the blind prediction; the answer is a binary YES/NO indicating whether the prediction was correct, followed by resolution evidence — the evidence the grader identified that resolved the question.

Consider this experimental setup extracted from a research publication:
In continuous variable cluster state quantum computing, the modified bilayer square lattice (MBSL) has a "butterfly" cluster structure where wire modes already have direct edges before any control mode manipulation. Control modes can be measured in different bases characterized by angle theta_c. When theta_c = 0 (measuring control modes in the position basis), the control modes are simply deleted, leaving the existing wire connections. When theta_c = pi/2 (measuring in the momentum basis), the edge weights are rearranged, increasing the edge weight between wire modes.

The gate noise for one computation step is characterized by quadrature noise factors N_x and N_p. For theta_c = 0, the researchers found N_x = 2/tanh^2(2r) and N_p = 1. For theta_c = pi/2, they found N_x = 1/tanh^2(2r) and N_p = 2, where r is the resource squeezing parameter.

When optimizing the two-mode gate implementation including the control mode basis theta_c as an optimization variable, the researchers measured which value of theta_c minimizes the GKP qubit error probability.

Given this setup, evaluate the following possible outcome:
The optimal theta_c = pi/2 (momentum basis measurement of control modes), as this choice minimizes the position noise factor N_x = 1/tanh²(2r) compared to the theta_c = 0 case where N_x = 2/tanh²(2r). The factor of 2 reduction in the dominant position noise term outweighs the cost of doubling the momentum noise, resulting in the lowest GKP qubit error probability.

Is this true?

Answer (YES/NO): YES